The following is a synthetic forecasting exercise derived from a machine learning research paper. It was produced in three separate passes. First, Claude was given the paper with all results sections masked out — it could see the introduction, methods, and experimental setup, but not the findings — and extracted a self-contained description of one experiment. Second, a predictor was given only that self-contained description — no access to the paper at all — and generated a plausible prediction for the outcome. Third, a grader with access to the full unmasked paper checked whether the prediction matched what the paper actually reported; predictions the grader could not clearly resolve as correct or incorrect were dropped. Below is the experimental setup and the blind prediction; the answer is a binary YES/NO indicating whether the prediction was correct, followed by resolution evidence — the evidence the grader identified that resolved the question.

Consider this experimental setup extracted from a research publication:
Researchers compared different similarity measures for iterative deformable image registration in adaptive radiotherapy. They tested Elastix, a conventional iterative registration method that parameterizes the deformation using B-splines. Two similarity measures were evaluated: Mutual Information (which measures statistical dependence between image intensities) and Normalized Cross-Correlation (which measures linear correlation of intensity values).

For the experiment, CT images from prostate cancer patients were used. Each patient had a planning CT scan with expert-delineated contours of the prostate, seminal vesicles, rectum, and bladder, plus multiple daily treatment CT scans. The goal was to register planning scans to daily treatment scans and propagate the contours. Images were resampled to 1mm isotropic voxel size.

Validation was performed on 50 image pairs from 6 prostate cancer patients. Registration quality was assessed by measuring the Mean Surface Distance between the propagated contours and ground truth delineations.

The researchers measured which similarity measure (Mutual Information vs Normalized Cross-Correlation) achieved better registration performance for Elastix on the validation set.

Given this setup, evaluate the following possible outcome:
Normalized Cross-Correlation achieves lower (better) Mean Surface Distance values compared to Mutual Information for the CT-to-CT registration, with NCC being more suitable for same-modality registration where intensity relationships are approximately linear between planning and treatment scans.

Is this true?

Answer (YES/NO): NO